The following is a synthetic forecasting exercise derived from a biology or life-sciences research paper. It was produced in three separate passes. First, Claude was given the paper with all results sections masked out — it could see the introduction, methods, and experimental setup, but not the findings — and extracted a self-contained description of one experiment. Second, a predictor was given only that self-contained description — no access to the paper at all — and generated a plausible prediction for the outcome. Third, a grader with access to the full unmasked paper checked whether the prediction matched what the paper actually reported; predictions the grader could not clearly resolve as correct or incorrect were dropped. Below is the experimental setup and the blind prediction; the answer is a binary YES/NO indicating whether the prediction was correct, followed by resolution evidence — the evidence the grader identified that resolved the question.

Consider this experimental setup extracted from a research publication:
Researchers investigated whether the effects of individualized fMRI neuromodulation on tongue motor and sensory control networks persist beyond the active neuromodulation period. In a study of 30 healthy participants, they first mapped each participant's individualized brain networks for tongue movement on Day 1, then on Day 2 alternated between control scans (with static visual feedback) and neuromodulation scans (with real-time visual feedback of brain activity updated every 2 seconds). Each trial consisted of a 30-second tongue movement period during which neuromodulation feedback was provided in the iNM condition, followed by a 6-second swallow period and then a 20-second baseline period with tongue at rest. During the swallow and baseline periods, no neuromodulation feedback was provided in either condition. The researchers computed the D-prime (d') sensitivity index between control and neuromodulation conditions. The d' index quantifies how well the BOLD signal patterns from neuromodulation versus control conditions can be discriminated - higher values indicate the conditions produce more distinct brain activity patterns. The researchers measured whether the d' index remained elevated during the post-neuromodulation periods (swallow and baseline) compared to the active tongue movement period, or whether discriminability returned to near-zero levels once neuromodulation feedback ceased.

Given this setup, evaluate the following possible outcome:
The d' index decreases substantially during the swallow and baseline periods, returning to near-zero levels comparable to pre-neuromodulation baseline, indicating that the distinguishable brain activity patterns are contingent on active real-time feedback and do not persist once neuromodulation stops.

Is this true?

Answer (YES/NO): NO